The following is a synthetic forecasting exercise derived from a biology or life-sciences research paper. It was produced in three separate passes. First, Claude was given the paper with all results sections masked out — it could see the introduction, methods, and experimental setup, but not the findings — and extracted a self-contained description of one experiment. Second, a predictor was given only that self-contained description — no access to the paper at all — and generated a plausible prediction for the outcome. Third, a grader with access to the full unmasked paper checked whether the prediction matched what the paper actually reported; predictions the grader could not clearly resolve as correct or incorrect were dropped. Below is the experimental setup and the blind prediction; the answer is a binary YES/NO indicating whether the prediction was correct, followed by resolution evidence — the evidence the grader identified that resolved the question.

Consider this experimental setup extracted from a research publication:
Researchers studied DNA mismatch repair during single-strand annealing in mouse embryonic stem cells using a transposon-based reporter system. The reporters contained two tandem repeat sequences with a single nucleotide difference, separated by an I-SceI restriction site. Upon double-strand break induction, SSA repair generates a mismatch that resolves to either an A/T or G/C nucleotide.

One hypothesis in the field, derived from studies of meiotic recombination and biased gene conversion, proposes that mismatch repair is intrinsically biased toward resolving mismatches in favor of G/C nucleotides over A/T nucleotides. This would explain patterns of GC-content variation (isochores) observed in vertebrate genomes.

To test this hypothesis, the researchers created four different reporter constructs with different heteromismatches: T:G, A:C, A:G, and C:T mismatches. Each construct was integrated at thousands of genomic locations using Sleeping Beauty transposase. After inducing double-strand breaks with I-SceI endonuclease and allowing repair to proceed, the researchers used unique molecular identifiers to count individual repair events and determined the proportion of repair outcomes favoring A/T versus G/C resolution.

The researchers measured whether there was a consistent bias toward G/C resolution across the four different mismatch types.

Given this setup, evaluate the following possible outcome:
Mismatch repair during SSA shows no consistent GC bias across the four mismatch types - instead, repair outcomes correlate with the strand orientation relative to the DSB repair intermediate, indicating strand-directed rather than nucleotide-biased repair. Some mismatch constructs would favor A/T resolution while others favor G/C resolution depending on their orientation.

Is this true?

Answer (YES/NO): YES